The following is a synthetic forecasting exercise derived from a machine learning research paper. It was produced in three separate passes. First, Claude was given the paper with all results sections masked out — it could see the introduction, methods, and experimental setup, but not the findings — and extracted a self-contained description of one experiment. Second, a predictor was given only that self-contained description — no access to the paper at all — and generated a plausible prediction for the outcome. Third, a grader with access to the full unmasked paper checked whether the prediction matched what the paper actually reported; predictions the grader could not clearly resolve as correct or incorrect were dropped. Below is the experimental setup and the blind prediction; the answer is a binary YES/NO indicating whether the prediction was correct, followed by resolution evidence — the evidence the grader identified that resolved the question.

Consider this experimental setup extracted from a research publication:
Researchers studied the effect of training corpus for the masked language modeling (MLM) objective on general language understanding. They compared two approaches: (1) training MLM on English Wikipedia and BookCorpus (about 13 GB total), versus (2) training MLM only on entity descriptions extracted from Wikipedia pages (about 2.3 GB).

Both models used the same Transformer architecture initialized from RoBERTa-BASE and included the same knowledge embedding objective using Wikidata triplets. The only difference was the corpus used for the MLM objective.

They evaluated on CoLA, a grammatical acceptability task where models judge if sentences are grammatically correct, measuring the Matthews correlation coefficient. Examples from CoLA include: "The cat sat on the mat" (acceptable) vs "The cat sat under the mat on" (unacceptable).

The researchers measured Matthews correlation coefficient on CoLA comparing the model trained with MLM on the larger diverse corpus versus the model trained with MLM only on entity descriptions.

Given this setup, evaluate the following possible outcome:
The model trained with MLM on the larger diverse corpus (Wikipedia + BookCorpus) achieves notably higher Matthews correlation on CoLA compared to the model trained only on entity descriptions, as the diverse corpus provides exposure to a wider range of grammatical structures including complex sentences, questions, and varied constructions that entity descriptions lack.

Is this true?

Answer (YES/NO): YES